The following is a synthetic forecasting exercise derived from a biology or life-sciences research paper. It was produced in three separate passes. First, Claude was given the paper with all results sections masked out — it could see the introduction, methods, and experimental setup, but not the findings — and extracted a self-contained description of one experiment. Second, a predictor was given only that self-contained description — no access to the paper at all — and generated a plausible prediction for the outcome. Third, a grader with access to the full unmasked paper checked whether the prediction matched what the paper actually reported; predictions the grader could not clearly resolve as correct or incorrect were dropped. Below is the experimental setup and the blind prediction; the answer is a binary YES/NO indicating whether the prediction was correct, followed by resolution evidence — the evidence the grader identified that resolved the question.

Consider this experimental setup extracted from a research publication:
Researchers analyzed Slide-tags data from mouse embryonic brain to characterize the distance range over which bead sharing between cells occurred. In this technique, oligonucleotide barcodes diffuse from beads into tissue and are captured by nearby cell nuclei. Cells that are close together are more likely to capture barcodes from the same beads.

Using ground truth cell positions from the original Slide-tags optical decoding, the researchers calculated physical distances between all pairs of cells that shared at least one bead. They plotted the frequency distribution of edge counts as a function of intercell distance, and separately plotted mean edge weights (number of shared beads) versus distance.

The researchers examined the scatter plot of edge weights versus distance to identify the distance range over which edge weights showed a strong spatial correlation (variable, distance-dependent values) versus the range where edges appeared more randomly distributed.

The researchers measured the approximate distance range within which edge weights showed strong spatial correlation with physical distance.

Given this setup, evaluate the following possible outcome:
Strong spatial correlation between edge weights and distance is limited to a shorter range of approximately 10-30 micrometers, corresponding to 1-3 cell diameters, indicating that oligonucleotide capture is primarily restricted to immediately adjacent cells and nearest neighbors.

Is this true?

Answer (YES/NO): NO